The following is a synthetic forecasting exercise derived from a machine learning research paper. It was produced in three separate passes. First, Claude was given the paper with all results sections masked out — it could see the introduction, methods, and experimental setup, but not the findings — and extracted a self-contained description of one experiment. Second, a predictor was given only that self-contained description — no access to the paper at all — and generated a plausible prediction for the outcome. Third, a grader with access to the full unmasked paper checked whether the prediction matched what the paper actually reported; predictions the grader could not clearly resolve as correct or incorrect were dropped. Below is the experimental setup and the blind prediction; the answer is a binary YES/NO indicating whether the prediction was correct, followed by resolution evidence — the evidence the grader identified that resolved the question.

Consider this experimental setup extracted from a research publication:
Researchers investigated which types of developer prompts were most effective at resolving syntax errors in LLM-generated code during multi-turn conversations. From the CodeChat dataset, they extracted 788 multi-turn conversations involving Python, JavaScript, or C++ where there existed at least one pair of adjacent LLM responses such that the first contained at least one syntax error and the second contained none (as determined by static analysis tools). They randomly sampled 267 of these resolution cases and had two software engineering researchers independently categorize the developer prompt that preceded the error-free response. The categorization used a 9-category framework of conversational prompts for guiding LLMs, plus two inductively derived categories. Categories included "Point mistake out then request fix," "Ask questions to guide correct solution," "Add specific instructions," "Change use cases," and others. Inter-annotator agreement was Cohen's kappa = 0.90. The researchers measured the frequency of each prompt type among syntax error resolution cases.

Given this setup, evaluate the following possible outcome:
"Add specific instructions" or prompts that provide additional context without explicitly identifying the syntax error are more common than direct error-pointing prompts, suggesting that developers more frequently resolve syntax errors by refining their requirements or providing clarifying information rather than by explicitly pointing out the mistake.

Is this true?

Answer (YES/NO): NO